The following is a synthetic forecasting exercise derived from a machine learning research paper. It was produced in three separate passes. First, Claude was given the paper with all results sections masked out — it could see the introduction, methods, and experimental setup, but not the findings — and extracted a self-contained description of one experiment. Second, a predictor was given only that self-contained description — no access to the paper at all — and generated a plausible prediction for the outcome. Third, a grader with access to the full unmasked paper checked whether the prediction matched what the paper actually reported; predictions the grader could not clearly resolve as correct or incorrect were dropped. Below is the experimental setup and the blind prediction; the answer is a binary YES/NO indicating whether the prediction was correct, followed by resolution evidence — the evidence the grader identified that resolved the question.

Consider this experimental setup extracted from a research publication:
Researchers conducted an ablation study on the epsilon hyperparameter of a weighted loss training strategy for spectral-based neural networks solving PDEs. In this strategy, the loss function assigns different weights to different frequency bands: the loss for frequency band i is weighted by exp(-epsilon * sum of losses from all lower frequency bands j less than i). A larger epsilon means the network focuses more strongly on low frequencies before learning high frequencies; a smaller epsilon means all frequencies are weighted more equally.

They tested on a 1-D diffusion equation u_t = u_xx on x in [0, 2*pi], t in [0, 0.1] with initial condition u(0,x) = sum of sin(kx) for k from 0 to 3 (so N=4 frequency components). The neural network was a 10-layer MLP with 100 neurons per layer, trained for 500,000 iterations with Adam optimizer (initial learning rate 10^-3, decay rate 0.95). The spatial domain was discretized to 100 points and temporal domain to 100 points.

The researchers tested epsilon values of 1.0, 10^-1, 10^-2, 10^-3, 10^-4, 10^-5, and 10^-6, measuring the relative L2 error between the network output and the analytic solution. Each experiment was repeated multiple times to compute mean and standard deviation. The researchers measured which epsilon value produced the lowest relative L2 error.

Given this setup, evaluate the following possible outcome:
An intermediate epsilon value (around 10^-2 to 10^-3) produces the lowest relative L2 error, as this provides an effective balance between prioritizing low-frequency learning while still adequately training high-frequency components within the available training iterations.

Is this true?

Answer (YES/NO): NO